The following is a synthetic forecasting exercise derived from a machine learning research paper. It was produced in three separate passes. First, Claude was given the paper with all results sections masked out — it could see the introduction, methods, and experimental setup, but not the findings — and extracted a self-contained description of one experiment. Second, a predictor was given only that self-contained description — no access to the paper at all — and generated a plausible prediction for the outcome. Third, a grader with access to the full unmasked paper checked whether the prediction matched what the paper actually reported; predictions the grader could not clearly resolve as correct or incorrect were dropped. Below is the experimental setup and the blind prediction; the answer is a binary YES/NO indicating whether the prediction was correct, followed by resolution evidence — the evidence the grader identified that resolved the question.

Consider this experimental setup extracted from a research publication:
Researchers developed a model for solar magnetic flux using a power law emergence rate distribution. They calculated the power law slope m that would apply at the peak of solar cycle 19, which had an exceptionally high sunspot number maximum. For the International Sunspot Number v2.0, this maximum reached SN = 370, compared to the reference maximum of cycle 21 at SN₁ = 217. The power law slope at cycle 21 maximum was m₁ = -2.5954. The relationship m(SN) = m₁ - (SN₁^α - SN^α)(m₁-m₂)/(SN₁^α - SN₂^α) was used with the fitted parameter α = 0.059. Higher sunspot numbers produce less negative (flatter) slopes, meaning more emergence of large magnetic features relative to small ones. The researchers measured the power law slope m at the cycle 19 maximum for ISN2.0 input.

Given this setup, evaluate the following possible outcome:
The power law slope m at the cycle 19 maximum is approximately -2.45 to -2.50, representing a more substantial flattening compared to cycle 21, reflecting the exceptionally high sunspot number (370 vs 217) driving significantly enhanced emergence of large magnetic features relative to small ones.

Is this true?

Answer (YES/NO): NO